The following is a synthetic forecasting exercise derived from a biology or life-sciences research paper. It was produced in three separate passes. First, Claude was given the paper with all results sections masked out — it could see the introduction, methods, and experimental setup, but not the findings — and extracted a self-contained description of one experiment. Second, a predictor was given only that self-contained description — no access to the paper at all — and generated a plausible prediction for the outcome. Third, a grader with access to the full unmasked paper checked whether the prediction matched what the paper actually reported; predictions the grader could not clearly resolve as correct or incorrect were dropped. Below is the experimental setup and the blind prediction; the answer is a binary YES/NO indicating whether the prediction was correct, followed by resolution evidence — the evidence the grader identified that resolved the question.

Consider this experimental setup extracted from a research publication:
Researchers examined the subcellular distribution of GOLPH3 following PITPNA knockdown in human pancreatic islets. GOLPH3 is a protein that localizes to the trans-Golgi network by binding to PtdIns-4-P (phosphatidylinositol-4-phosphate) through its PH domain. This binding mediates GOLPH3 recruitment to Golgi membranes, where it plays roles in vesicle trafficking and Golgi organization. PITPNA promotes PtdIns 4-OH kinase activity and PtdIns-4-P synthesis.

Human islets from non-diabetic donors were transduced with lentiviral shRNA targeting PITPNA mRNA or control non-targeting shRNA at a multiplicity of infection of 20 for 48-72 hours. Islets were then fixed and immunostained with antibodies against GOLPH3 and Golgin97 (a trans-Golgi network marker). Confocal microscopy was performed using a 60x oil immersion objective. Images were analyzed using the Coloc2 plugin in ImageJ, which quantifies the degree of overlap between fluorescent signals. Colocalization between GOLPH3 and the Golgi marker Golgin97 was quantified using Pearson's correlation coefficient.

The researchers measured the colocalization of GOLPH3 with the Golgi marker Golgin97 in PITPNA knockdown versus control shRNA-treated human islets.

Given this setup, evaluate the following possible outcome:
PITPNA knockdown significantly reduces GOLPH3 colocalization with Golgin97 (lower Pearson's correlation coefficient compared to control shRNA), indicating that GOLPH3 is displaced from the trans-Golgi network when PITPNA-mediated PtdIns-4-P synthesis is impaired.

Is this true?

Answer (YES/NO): YES